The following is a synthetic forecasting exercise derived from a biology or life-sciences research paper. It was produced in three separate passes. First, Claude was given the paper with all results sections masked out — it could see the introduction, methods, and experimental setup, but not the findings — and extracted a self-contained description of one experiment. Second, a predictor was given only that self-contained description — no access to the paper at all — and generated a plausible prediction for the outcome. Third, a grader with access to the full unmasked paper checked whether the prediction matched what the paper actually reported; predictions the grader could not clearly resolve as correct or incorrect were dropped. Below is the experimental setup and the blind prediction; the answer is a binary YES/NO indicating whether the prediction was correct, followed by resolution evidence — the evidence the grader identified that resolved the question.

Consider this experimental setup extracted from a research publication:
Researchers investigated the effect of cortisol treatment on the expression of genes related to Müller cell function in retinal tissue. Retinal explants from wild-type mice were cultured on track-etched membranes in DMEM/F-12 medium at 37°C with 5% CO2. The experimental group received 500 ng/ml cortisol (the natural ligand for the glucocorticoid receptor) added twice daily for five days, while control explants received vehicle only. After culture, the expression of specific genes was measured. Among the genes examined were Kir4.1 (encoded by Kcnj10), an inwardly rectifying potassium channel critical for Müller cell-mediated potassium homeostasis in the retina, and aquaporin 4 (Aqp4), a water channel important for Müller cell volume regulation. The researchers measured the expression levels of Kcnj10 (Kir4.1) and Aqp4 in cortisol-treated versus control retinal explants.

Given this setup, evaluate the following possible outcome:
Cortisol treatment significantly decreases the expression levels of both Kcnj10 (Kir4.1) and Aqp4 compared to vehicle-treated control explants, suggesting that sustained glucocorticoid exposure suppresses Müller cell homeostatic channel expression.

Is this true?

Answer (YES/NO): NO